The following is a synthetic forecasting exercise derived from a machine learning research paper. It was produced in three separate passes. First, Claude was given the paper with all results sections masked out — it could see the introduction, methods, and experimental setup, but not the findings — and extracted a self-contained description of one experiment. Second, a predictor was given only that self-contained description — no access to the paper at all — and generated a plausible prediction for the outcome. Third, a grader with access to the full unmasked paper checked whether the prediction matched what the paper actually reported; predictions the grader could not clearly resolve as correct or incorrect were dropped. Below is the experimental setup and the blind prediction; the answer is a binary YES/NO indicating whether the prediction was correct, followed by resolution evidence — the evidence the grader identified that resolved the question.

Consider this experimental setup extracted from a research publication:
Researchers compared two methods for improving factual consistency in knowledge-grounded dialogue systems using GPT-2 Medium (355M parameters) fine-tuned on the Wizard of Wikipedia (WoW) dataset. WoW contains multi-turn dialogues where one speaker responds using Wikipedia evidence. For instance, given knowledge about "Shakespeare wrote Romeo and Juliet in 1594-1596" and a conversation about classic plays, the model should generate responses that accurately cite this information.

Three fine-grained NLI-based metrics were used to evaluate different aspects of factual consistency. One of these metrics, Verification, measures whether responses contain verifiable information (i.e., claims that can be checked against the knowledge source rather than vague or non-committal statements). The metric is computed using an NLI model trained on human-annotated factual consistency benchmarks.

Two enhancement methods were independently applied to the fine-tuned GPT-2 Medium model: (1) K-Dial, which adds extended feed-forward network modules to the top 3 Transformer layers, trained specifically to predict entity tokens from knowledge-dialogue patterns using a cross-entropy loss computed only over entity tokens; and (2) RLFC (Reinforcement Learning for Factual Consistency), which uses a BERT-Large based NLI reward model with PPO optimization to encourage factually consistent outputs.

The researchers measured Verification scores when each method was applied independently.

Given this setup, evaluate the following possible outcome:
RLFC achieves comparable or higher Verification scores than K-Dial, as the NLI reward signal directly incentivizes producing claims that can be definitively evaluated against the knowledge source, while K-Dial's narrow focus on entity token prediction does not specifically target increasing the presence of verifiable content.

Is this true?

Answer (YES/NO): YES